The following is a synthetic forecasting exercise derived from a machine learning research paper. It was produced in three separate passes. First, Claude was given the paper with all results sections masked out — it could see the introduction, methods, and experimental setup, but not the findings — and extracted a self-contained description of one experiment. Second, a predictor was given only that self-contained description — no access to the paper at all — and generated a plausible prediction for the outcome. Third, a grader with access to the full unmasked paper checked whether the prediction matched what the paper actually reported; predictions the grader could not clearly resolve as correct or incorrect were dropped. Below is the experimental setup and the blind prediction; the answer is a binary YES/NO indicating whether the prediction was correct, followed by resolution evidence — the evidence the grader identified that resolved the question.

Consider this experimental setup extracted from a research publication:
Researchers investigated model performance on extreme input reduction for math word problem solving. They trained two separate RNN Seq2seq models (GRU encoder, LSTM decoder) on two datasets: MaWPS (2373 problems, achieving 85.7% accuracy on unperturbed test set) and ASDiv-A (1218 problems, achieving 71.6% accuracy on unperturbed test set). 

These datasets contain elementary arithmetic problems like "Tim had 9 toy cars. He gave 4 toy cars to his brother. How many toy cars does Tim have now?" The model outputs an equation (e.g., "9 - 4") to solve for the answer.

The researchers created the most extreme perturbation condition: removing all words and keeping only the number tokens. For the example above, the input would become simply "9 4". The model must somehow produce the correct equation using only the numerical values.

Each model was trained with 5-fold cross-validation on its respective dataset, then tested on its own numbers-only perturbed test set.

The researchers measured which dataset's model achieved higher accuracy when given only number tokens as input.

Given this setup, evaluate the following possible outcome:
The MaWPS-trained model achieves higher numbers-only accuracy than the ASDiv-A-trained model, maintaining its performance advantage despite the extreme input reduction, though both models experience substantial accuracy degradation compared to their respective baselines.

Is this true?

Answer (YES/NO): NO